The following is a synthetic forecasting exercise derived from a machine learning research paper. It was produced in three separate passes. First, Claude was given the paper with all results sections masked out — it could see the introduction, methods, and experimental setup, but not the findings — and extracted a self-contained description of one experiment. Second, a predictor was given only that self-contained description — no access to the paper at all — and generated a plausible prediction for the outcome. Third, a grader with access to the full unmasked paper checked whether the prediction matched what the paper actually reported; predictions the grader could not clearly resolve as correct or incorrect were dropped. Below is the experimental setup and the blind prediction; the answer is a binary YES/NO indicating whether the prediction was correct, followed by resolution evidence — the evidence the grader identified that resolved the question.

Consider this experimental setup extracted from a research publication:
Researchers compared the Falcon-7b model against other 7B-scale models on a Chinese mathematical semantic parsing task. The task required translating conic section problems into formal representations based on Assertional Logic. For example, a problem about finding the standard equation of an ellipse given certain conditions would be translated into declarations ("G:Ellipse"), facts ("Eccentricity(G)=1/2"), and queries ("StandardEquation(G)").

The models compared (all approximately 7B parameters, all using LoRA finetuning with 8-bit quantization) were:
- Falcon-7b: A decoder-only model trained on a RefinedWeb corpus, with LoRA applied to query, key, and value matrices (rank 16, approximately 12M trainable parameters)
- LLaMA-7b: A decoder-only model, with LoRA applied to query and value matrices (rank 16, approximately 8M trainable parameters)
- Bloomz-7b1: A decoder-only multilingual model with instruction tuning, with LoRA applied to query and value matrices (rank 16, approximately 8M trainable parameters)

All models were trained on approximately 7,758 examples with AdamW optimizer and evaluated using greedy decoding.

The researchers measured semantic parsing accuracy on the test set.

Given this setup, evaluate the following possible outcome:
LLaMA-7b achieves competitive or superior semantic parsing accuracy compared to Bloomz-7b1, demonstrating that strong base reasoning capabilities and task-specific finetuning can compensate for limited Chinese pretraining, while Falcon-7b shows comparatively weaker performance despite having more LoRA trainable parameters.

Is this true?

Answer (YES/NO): YES